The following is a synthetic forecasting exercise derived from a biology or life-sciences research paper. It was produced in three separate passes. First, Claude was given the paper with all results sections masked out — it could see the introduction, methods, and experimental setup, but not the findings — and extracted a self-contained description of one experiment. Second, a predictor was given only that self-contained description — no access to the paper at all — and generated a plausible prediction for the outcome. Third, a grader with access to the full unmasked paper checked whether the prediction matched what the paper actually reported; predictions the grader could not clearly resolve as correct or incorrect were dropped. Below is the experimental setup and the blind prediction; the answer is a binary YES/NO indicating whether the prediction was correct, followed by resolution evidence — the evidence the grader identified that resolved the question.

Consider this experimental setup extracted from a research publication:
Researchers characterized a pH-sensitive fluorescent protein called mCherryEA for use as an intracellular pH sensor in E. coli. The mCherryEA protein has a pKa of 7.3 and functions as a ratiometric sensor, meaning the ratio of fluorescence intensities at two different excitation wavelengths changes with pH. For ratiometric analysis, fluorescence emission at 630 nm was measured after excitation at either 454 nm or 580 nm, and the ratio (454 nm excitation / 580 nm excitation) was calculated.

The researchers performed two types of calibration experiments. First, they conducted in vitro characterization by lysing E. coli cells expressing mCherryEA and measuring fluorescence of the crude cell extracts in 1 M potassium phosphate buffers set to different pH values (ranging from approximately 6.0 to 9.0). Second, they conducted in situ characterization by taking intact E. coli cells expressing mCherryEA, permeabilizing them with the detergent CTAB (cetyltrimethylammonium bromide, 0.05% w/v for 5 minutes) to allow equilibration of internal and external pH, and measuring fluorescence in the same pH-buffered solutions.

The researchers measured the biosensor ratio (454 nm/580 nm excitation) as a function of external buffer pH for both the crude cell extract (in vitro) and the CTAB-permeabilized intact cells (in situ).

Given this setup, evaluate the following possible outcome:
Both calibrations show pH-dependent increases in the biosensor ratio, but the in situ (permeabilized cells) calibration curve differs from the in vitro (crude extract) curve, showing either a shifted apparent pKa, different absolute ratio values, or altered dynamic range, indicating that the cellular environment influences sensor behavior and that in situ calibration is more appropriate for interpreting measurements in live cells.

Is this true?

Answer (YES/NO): NO